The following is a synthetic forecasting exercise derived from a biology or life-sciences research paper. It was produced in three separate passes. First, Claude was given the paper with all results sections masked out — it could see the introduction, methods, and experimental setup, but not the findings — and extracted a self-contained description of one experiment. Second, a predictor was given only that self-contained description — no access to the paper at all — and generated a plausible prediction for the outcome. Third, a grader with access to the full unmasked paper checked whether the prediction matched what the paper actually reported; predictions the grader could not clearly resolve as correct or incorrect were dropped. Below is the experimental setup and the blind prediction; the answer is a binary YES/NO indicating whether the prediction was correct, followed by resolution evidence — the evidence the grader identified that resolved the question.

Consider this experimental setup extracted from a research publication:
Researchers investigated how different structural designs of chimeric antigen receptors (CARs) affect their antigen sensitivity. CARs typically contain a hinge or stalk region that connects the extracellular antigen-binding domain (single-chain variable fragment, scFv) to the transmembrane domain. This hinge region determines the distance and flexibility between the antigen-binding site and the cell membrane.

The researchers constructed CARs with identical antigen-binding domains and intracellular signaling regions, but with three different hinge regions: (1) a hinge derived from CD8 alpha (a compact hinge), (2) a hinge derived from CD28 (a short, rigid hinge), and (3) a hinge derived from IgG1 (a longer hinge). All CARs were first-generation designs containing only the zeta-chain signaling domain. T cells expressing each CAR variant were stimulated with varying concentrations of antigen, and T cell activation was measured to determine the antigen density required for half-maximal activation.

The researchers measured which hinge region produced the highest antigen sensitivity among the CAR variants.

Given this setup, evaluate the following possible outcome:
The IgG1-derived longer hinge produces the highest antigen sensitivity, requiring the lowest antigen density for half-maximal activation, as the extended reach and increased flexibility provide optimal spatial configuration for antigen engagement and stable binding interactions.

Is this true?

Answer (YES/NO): NO